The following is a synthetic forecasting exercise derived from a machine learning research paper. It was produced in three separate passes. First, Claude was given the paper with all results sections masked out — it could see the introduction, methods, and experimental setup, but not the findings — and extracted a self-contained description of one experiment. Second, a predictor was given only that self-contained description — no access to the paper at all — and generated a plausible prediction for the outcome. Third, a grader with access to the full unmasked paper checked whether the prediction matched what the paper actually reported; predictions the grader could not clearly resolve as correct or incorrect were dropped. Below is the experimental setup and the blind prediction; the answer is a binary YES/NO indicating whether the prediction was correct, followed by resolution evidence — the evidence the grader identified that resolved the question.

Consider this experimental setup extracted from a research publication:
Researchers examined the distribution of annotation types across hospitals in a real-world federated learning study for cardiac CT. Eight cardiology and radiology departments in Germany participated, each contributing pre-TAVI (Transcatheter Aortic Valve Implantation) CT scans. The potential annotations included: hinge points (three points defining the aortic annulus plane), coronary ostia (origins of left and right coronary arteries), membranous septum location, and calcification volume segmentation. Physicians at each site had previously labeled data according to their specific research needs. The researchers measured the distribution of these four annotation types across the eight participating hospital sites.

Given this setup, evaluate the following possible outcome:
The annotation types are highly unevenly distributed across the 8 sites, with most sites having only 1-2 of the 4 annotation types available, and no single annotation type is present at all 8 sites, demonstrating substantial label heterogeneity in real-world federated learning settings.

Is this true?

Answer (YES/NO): NO